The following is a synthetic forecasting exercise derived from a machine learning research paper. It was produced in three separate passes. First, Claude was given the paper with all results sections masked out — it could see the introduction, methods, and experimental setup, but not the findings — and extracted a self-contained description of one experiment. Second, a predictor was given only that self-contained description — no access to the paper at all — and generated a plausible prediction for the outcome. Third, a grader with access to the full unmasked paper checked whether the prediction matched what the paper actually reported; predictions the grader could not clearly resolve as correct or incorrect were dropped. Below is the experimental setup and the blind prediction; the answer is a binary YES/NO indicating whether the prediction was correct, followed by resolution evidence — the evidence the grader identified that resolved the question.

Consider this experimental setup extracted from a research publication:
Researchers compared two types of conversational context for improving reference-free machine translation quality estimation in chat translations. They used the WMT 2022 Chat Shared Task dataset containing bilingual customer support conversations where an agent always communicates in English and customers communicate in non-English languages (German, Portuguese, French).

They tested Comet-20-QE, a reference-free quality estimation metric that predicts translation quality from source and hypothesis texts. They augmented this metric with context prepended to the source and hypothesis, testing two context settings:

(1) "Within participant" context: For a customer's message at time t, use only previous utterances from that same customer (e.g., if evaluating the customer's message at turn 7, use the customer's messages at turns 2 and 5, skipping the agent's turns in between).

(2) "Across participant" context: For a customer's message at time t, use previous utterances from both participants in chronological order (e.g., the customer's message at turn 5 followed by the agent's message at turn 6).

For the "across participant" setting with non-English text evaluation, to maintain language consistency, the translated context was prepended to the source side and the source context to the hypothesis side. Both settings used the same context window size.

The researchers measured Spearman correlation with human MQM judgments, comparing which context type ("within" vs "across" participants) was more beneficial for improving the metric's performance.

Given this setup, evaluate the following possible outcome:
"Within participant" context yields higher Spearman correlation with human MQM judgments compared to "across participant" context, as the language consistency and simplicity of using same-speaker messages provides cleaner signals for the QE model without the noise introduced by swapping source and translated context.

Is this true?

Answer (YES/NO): NO